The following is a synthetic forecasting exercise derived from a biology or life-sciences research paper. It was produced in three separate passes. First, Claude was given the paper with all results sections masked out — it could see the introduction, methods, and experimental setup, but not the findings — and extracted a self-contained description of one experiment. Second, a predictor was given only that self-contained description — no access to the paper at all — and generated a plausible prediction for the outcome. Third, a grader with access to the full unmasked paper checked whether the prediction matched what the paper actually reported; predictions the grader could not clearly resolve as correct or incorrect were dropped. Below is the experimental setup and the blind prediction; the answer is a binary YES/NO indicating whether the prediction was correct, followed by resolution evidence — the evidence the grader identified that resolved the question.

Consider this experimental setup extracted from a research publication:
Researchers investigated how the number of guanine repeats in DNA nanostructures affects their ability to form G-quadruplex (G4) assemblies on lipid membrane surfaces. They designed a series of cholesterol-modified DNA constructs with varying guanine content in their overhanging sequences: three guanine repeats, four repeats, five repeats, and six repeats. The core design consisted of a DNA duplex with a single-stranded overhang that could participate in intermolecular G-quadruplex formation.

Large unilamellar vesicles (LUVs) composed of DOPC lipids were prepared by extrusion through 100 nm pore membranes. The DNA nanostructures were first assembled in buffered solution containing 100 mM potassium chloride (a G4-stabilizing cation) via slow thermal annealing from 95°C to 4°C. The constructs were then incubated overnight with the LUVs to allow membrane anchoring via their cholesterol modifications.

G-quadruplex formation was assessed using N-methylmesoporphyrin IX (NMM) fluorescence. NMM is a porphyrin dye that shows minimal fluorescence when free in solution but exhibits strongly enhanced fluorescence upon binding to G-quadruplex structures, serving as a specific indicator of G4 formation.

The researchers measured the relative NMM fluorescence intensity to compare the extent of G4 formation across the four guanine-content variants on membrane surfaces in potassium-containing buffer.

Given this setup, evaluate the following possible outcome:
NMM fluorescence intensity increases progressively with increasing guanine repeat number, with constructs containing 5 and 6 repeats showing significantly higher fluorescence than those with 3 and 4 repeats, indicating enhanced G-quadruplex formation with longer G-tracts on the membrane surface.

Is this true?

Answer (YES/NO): NO